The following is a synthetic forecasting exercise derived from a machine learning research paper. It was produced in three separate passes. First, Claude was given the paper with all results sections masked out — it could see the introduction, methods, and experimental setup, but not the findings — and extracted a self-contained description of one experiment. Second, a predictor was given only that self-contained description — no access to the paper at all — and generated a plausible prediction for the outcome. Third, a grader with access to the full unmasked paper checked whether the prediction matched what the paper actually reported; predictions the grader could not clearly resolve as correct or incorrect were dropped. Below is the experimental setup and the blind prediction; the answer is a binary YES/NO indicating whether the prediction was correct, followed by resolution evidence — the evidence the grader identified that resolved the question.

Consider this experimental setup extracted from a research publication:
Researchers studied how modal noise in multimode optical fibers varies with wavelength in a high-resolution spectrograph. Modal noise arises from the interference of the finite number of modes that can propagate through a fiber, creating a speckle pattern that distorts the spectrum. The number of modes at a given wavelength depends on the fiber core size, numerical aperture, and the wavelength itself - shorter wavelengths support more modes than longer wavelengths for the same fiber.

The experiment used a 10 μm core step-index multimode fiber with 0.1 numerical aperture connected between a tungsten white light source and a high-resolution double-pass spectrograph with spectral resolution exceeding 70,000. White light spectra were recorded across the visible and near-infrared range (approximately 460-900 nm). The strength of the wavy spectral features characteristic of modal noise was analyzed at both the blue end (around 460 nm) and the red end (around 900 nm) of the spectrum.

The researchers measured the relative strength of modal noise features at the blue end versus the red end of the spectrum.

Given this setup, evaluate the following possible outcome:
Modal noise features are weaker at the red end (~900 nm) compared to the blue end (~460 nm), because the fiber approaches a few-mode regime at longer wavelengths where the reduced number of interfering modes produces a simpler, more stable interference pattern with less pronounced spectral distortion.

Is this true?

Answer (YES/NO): NO